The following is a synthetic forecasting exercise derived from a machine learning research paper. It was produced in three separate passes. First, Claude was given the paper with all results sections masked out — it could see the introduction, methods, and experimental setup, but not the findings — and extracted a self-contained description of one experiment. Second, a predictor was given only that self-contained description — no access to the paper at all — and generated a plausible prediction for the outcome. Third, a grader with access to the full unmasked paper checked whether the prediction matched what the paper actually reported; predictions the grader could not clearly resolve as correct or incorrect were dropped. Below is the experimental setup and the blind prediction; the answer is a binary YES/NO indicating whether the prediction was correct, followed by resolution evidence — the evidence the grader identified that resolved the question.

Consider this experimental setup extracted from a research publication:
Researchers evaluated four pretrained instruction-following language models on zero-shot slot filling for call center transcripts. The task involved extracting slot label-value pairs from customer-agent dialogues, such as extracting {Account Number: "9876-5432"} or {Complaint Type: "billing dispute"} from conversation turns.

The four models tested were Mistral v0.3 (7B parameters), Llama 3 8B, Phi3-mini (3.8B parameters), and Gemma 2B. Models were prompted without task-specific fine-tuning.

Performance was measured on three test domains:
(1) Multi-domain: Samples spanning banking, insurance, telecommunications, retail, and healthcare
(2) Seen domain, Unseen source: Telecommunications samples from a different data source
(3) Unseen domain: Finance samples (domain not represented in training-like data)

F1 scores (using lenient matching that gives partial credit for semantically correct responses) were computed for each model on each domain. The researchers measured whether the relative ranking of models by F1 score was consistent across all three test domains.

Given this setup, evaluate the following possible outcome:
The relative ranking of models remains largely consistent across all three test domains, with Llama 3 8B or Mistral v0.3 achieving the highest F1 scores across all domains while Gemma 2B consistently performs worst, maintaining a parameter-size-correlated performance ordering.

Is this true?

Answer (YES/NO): NO